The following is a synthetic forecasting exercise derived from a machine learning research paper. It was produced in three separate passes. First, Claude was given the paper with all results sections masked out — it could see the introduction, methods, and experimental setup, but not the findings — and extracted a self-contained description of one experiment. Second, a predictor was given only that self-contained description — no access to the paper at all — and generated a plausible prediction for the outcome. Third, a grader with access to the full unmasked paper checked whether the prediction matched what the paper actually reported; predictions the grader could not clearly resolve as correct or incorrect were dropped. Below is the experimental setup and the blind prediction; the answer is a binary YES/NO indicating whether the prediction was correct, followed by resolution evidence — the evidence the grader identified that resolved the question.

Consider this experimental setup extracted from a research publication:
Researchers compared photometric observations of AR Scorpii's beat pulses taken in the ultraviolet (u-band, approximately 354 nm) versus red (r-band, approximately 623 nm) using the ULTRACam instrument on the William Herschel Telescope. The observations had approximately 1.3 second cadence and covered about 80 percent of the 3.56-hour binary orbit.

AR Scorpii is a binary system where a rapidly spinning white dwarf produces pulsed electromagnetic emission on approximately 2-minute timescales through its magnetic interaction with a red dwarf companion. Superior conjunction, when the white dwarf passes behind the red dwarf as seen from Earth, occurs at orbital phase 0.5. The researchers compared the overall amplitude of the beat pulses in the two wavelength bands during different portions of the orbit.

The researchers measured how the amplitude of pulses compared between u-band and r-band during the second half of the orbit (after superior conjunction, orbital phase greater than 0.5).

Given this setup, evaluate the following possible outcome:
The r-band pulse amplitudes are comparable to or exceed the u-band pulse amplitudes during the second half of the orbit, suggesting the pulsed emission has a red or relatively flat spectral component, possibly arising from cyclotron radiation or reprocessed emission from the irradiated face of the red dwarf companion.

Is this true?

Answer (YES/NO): NO